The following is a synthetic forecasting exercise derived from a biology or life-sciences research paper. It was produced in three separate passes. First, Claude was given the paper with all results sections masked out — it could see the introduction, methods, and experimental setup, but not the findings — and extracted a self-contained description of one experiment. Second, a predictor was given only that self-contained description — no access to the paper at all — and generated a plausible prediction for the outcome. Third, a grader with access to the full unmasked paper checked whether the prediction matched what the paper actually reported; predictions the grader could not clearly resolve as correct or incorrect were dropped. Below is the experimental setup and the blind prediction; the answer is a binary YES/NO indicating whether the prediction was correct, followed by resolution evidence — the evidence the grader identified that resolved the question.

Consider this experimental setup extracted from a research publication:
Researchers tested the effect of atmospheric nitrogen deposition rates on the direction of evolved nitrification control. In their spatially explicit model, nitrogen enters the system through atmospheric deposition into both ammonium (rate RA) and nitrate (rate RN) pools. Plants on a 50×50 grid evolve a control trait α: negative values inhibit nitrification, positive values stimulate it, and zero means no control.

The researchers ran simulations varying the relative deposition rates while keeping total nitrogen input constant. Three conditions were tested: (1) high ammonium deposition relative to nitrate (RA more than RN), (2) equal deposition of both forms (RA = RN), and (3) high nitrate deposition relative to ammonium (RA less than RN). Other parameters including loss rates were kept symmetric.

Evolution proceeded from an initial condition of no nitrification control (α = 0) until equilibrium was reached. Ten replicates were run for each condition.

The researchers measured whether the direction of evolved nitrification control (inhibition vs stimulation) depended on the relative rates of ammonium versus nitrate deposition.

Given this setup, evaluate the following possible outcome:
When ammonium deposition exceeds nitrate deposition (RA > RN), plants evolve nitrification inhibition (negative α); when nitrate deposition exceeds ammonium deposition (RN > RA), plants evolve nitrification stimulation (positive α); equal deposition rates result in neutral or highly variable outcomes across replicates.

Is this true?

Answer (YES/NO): NO